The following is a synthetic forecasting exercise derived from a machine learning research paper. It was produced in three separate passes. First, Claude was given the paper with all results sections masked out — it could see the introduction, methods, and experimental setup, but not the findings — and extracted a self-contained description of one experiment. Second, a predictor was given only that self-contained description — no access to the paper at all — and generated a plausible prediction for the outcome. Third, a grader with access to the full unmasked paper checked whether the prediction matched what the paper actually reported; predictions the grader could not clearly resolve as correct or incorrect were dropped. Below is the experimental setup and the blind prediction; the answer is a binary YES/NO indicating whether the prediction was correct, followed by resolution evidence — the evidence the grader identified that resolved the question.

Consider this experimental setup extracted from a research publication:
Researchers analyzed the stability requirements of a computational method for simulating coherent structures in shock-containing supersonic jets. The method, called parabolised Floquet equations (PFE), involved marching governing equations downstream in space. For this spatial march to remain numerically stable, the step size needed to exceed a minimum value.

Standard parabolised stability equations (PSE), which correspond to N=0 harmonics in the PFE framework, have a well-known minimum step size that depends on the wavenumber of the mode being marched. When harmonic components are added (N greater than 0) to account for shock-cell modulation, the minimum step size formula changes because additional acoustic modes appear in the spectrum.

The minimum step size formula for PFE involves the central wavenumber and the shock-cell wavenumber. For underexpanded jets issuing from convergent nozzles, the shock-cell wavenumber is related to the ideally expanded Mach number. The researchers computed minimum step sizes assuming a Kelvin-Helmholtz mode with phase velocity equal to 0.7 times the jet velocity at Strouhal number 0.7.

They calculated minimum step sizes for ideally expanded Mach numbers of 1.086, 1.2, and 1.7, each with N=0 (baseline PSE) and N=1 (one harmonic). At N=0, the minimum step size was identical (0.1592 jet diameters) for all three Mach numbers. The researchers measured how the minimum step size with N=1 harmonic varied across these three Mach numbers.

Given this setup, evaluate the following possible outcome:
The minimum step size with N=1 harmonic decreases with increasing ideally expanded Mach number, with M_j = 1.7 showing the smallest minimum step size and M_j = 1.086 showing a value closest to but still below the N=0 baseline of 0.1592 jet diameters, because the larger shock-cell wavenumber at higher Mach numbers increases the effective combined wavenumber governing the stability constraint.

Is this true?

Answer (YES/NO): NO